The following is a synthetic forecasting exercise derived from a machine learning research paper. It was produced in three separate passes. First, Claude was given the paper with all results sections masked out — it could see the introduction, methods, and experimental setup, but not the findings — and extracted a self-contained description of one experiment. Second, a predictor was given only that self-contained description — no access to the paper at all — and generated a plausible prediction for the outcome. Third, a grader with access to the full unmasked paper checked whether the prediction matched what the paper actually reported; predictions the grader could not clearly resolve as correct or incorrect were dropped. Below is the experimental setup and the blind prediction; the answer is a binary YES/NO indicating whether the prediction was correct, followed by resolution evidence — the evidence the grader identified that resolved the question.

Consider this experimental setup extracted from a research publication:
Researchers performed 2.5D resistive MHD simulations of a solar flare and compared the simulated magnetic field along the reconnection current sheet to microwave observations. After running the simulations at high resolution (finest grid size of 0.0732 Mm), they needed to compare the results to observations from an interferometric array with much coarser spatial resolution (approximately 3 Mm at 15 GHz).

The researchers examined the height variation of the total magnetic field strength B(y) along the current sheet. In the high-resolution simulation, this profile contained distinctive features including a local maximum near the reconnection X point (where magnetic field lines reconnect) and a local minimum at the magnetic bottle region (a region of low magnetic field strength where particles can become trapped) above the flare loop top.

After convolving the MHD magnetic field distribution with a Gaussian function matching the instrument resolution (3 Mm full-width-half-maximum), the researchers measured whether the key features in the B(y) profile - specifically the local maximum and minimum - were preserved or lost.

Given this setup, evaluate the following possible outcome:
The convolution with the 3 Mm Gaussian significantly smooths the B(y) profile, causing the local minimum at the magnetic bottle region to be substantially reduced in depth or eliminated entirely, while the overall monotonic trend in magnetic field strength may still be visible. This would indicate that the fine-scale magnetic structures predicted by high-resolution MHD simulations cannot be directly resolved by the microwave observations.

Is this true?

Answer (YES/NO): NO